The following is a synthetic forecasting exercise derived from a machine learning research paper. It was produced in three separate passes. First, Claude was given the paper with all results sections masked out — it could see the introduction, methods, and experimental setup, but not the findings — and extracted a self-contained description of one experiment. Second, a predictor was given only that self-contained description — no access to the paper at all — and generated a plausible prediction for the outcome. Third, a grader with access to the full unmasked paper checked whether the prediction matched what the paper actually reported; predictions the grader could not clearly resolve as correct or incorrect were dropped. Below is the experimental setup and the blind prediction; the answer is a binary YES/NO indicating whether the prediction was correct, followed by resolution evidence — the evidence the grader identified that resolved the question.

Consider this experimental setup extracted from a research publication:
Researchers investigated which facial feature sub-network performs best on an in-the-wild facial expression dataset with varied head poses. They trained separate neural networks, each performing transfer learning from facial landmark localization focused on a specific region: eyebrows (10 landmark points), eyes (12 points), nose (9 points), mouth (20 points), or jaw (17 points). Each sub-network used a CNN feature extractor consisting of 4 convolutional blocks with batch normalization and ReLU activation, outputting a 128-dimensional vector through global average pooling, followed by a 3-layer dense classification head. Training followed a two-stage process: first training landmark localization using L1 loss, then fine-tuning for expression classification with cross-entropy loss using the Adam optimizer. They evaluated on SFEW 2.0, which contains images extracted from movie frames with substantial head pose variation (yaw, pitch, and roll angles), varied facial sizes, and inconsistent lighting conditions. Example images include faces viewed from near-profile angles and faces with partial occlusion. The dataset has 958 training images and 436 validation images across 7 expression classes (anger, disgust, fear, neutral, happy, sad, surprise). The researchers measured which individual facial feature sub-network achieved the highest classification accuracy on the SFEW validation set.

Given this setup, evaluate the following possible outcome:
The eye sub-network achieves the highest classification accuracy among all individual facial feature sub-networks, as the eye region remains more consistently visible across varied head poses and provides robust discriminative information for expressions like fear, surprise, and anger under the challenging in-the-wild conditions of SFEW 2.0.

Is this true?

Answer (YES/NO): NO